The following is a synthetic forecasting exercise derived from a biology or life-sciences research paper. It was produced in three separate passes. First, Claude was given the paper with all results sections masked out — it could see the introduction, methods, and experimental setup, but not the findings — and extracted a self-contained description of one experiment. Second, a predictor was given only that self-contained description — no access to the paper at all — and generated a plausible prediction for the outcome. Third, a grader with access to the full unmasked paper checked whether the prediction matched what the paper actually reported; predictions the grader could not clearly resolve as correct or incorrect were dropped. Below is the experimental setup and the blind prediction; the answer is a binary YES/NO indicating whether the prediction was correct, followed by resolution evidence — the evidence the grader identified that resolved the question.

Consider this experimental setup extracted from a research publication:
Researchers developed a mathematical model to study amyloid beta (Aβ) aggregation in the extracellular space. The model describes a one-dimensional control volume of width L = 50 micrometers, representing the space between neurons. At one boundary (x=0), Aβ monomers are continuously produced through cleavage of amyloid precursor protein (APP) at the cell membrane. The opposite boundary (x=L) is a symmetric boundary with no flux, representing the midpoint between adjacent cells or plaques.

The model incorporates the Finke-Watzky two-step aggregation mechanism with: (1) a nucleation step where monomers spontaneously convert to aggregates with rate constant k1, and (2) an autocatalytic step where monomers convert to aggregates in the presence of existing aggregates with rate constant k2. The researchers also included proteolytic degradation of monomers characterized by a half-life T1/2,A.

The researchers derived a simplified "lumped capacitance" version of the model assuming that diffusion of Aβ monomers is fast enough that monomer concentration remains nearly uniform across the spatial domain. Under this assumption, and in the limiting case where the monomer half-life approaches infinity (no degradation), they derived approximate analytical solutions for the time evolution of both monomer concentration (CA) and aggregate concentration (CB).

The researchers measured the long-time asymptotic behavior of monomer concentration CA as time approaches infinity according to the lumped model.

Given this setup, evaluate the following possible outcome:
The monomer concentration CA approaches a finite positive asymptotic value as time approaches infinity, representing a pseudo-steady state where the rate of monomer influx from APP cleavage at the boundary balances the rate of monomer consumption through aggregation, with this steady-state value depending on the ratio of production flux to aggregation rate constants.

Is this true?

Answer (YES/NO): NO